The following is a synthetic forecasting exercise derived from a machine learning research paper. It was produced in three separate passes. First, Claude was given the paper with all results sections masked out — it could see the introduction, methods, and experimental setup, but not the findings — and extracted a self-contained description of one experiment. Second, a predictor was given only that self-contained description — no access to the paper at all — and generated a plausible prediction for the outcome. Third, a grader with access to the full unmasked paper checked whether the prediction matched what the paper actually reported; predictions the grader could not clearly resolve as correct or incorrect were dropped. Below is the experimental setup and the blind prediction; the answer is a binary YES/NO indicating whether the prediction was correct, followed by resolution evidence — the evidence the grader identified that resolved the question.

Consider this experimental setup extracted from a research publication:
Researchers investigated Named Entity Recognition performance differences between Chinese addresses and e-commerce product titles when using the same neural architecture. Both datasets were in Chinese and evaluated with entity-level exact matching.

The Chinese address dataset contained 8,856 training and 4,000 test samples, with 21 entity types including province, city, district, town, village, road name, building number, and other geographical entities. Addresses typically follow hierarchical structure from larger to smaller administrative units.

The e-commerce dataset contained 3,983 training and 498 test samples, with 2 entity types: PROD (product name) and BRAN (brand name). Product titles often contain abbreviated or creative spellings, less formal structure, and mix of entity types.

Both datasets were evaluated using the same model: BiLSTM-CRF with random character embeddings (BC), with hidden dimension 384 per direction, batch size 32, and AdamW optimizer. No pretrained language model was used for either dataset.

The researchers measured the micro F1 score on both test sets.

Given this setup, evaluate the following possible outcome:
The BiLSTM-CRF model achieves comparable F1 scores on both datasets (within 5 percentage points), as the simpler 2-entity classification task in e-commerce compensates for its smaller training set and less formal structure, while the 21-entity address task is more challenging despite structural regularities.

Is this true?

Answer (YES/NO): NO